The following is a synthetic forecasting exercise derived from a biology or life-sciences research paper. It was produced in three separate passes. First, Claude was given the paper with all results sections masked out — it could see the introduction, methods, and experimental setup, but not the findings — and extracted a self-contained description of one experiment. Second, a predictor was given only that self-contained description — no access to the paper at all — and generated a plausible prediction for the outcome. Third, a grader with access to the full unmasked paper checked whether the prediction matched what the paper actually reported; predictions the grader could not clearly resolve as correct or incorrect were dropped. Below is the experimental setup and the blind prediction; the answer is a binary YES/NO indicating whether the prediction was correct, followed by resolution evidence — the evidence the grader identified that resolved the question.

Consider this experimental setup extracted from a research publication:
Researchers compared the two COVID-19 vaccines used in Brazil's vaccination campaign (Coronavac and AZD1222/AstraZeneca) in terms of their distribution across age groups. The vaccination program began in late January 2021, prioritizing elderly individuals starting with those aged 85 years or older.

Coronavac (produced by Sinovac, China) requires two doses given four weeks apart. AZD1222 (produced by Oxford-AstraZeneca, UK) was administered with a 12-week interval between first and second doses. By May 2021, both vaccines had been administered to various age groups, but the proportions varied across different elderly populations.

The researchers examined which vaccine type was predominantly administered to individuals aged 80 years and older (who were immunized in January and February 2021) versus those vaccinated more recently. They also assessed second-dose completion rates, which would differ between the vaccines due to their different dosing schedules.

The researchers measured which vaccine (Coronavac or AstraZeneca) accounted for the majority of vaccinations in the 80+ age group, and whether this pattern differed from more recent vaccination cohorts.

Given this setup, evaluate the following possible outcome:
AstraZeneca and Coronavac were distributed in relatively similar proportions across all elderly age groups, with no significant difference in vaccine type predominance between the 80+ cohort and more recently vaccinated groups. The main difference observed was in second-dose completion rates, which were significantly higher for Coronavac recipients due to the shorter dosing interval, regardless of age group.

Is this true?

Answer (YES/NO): NO